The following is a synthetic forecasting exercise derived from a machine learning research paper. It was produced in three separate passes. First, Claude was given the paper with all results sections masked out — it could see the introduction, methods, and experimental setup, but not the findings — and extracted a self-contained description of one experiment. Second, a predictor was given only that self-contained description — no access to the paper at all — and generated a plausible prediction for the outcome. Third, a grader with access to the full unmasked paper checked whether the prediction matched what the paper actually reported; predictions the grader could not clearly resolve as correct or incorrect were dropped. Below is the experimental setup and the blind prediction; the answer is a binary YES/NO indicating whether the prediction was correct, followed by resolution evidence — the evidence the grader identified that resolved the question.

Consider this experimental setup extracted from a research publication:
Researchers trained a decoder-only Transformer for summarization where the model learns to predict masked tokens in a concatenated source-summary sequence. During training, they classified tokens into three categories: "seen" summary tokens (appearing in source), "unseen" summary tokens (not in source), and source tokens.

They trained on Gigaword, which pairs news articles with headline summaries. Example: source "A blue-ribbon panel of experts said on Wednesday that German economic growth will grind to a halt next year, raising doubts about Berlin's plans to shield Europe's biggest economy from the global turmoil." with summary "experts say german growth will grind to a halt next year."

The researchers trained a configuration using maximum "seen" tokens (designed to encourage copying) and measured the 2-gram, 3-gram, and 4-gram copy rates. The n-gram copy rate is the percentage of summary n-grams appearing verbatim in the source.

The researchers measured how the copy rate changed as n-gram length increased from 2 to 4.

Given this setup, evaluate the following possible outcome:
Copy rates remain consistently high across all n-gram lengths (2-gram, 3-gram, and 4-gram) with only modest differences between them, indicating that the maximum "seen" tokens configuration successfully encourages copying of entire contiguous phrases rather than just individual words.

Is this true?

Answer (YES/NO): NO